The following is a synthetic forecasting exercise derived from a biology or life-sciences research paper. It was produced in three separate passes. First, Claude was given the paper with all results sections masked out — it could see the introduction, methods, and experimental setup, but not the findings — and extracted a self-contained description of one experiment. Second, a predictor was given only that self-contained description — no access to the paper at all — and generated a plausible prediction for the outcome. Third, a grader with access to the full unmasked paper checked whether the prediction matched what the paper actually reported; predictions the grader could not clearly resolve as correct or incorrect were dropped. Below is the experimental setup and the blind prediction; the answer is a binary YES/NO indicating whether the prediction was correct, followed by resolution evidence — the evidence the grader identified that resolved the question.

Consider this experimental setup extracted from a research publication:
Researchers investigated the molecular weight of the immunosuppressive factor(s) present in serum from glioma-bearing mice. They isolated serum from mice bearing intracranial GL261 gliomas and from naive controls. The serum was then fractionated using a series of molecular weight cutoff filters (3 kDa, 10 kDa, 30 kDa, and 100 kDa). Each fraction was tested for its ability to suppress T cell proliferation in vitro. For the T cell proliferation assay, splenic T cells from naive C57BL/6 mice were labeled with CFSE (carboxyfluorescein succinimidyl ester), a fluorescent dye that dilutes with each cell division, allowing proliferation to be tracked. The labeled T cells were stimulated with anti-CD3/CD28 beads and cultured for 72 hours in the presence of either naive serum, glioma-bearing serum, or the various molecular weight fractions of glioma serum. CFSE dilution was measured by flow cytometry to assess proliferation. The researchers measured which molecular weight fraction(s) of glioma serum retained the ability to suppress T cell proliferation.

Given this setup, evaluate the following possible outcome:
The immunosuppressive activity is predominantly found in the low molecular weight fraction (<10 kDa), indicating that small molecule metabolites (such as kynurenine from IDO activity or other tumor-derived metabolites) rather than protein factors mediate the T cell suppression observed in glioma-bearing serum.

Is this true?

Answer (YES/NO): NO